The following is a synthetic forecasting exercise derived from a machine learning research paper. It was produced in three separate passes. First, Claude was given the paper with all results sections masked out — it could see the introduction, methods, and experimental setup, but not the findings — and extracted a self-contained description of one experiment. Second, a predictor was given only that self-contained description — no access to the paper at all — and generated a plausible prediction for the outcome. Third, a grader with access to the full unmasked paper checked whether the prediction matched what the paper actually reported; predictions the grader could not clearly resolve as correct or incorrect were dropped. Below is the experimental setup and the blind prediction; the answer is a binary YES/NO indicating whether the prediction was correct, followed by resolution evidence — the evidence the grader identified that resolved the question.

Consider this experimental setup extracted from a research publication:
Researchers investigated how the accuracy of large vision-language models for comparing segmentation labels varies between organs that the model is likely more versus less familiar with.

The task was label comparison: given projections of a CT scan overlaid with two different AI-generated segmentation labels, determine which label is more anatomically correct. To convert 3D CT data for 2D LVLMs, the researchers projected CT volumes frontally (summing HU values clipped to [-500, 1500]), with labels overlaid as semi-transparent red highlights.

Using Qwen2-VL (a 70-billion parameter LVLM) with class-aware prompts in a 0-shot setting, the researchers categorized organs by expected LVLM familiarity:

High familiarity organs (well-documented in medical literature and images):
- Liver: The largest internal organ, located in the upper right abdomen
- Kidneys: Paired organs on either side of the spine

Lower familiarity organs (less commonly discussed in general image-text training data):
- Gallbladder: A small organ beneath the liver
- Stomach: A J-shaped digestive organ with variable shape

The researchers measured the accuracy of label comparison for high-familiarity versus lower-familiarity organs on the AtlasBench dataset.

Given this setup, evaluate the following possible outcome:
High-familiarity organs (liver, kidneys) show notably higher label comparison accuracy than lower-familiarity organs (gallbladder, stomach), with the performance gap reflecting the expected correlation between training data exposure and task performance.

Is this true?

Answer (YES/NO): YES